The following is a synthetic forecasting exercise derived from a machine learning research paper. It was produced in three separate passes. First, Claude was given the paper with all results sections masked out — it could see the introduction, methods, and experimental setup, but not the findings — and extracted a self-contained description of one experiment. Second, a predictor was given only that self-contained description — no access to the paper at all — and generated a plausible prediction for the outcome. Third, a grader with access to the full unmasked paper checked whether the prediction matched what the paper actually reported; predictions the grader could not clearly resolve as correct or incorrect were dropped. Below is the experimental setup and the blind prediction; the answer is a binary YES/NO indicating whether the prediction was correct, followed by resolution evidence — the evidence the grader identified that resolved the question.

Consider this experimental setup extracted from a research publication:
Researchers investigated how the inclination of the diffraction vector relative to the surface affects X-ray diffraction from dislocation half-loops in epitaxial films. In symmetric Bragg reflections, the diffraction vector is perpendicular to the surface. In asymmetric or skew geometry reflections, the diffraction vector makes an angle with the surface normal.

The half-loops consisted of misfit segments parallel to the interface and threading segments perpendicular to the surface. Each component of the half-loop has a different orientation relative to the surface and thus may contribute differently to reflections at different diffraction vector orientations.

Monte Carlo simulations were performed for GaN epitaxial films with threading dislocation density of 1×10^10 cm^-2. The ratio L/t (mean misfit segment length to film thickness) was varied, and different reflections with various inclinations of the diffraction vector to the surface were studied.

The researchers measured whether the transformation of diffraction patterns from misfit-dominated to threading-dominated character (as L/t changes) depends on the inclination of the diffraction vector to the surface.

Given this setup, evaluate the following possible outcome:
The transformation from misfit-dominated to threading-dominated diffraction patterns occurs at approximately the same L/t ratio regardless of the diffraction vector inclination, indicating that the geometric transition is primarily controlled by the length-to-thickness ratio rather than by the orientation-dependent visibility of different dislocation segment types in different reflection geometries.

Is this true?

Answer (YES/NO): NO